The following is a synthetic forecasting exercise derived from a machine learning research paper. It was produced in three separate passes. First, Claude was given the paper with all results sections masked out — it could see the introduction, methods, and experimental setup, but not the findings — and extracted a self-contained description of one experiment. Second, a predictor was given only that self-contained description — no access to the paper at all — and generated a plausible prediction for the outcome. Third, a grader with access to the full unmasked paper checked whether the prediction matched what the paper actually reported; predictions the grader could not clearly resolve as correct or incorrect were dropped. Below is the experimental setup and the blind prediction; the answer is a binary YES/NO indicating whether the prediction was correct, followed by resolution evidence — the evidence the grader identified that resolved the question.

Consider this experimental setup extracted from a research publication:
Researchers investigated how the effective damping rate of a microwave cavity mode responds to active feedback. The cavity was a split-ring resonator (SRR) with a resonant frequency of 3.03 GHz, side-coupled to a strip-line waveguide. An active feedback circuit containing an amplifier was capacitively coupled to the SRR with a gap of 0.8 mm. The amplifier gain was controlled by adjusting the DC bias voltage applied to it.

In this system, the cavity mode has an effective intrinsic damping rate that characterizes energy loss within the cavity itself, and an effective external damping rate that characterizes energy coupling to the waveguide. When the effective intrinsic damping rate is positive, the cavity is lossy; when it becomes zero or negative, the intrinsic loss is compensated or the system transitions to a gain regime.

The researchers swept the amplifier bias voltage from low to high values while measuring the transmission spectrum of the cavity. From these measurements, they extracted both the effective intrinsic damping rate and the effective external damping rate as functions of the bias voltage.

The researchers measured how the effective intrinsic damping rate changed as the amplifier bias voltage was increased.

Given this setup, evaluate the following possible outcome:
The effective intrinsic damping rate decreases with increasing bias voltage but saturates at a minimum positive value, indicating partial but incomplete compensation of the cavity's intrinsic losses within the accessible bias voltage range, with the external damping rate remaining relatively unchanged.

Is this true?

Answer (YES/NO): NO